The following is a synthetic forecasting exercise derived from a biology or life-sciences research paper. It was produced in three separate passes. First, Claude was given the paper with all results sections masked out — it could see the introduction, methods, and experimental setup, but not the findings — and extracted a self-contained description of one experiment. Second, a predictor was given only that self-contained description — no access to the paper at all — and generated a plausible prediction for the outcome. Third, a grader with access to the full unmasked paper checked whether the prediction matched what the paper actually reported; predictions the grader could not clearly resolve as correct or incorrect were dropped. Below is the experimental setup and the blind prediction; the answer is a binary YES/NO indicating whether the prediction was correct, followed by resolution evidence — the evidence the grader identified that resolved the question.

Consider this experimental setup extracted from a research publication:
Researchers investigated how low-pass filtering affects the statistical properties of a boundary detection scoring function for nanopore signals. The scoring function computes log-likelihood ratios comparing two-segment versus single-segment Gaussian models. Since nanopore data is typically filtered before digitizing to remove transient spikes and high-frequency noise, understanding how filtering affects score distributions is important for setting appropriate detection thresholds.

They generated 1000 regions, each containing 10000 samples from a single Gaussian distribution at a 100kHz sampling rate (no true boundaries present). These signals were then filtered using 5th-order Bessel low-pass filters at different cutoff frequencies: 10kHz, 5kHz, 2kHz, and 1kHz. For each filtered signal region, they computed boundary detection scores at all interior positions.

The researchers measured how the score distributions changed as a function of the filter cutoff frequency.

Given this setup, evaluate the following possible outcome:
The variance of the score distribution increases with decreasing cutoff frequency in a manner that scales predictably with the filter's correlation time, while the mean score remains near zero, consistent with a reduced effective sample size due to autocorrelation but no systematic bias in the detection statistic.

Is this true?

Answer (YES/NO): NO